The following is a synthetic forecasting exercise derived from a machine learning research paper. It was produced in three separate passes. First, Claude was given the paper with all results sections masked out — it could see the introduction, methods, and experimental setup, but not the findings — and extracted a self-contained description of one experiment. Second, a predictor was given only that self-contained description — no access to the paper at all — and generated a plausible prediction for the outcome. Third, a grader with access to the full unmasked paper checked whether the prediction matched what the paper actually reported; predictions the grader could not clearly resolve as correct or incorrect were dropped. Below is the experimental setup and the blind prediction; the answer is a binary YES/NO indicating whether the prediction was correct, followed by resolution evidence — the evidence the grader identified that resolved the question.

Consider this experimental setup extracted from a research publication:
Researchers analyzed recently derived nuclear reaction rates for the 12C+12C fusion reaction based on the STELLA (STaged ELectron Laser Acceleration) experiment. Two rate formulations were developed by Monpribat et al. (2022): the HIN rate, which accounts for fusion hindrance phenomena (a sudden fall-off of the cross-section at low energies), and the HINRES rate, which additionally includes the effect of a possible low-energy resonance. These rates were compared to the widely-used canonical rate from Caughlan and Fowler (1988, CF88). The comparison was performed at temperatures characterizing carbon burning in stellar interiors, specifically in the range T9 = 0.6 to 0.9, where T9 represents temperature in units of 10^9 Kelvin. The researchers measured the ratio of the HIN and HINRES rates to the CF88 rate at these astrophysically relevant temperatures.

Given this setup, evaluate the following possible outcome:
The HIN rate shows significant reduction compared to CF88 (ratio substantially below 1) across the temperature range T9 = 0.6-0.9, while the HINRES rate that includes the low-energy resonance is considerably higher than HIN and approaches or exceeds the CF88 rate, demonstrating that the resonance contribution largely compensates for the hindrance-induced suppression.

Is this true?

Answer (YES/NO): YES